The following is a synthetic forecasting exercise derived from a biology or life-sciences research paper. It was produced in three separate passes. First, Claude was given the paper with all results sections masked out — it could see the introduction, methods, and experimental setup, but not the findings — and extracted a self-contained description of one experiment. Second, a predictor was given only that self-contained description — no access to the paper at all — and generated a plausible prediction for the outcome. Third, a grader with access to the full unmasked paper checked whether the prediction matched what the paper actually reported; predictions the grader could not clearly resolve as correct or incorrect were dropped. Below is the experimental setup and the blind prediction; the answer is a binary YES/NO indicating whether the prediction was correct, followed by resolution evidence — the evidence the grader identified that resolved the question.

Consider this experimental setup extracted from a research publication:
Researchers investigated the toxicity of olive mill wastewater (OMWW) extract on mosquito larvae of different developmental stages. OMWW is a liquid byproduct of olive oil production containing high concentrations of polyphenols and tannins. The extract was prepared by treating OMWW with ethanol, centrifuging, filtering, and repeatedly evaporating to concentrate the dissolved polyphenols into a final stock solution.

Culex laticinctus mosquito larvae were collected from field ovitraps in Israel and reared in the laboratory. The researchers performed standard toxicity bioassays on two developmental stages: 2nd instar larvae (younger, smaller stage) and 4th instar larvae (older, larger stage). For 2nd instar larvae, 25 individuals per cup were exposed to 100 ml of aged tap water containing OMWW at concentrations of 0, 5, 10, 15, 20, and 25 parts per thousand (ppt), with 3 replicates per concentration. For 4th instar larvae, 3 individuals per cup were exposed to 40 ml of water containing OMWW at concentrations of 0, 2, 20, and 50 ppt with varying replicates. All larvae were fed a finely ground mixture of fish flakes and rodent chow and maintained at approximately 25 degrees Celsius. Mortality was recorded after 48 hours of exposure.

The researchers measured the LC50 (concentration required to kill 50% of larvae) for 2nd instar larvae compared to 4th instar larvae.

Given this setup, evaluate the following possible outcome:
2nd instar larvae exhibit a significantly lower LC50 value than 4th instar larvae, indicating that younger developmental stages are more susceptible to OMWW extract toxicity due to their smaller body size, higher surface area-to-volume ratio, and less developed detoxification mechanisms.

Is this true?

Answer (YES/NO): YES